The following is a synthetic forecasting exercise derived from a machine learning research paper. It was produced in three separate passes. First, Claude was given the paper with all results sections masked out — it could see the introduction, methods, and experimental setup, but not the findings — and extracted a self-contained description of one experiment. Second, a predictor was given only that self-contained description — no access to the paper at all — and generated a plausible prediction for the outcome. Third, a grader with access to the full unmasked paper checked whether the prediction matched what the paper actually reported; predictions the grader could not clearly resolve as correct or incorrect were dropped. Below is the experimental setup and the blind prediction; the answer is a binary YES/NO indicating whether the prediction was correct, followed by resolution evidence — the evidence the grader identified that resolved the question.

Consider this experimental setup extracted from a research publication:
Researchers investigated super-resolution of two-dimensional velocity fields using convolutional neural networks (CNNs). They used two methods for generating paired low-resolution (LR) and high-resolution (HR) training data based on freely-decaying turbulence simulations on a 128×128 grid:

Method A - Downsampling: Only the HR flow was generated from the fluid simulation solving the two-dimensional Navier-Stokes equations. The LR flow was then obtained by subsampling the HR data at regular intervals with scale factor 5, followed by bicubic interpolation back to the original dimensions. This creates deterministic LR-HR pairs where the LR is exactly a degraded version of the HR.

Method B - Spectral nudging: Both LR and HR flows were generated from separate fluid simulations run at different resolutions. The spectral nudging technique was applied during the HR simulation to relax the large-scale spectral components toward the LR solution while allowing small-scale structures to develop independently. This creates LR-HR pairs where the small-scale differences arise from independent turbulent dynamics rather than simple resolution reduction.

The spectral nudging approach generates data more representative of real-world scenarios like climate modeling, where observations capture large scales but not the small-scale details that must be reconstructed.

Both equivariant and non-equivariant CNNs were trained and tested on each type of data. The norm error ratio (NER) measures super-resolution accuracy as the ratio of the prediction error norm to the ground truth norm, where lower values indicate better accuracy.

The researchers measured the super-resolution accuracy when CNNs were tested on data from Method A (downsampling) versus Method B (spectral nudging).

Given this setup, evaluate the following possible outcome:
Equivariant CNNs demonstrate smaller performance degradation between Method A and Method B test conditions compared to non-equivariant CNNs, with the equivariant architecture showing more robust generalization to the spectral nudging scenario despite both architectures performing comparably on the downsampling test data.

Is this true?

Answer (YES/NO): NO